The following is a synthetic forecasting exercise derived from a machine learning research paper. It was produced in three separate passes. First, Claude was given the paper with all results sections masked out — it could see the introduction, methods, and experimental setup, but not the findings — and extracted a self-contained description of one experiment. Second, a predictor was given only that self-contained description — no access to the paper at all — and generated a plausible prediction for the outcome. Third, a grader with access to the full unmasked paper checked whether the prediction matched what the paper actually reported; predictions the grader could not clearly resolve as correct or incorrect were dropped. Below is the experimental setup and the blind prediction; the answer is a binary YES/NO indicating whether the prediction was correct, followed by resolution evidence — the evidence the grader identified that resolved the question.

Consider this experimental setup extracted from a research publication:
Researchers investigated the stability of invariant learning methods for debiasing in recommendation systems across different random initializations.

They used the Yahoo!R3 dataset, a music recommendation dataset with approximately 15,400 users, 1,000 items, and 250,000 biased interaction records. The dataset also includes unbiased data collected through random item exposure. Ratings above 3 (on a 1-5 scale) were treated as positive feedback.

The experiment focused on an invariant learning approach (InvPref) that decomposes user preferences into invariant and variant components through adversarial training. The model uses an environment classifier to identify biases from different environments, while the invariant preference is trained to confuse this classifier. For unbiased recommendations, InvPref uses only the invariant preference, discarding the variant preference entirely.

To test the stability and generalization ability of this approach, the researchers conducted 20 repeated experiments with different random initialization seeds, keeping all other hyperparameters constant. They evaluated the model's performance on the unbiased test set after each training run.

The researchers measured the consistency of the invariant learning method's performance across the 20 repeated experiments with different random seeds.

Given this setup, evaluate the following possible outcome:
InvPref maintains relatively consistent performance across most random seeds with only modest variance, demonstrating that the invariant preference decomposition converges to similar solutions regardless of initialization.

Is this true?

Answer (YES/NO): NO